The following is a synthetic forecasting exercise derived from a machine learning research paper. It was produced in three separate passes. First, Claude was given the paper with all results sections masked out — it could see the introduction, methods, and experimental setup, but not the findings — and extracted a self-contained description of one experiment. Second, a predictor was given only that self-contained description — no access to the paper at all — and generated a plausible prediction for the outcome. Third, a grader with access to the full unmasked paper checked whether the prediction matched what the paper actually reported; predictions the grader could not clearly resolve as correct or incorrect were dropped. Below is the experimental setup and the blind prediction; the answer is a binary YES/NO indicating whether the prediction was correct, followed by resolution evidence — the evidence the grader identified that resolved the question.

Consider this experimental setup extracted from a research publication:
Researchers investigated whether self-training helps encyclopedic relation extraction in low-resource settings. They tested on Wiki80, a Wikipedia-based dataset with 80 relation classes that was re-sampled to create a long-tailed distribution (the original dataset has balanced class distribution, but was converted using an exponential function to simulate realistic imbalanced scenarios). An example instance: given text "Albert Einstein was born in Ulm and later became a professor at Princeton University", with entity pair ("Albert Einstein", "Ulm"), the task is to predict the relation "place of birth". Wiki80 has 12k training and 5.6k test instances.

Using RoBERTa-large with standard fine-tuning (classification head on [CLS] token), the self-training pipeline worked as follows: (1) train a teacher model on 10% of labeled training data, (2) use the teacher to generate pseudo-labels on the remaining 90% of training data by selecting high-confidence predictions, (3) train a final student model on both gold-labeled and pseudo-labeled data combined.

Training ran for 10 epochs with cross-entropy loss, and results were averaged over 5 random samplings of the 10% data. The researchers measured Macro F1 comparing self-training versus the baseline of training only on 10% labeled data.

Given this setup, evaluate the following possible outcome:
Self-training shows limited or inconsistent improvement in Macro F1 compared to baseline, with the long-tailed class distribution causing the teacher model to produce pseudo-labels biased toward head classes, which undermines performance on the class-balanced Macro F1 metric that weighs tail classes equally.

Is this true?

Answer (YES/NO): NO